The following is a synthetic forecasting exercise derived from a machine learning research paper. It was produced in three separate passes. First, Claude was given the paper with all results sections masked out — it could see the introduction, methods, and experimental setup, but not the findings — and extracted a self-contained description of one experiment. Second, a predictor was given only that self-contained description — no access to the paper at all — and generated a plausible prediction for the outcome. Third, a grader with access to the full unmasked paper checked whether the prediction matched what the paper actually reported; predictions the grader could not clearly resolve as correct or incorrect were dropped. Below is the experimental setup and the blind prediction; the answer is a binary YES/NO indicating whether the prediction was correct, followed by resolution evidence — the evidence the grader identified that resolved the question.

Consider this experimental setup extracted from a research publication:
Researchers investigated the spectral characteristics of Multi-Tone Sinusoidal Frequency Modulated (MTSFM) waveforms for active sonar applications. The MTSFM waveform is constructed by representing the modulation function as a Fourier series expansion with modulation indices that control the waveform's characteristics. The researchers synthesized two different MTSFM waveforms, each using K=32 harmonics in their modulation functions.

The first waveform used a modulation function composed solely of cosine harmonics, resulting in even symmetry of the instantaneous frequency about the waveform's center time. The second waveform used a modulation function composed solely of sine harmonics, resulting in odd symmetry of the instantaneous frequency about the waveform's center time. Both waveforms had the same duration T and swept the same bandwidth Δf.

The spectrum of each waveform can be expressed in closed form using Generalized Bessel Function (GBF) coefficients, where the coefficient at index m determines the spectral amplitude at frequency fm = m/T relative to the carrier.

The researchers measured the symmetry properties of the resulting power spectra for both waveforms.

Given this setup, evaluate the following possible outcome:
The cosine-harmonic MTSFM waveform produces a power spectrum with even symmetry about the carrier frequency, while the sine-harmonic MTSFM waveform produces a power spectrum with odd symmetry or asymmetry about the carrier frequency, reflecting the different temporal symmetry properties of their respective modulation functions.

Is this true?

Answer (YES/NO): NO